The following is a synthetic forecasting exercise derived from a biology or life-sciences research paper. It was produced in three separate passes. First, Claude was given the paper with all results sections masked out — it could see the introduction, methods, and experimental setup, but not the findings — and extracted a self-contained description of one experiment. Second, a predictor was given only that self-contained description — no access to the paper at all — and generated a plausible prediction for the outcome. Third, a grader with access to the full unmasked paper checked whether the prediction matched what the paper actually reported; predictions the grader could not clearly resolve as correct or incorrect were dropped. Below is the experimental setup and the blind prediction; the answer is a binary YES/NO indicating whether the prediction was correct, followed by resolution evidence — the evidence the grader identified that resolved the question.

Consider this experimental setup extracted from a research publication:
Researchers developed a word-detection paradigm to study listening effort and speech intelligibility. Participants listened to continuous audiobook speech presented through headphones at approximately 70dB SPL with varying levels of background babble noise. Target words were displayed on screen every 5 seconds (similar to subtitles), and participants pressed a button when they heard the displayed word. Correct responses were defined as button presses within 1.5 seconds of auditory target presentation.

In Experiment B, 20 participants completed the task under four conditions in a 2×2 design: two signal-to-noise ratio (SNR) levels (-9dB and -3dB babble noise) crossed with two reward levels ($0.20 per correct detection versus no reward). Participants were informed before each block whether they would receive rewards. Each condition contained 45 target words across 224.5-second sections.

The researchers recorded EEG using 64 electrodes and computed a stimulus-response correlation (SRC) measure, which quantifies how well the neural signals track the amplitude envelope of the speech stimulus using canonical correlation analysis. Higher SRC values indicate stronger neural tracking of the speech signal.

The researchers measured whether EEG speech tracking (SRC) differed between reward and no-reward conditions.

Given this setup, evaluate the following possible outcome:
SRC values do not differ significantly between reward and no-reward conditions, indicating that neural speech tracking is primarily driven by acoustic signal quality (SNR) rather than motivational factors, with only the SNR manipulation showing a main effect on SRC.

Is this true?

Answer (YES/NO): YES